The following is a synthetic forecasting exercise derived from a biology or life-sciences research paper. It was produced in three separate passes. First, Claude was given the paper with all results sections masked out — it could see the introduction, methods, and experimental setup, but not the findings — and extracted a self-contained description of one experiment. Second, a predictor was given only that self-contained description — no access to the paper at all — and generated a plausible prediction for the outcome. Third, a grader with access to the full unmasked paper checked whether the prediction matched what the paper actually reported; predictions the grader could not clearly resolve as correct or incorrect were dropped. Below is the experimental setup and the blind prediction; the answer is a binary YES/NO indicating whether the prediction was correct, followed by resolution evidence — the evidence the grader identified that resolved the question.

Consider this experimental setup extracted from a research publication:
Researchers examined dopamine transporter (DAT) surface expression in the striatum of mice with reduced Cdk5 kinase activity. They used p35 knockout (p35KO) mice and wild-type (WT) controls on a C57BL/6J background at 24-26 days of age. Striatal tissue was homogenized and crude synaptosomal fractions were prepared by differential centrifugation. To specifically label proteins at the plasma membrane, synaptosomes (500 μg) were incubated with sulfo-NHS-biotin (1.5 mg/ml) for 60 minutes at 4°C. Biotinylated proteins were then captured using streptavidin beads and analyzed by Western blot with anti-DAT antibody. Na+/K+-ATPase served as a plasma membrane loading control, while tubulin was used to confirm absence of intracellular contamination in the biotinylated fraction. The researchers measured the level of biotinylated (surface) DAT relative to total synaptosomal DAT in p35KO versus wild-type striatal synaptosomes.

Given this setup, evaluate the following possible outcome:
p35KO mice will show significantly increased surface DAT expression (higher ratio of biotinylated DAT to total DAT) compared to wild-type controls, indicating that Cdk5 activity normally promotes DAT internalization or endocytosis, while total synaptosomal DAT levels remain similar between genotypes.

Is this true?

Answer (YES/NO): NO